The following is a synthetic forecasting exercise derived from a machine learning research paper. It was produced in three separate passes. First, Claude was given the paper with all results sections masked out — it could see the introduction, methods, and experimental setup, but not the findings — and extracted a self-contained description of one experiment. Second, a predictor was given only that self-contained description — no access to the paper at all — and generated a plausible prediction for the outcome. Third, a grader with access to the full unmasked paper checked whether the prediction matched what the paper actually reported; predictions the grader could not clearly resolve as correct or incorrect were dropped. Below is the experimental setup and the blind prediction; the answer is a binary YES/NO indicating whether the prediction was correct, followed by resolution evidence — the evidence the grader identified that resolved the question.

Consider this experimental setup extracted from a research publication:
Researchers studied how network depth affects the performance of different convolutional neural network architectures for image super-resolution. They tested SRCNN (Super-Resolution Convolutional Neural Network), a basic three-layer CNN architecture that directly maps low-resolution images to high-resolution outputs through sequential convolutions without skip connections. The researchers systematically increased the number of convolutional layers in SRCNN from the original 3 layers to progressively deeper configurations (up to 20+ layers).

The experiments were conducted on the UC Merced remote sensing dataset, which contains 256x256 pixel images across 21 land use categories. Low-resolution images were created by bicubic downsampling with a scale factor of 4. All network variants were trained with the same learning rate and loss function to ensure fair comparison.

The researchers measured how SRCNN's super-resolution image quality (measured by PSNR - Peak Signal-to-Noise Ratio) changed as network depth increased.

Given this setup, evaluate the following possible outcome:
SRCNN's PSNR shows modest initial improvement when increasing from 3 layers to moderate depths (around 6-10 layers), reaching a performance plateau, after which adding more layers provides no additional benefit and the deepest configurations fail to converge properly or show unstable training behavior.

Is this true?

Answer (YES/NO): NO